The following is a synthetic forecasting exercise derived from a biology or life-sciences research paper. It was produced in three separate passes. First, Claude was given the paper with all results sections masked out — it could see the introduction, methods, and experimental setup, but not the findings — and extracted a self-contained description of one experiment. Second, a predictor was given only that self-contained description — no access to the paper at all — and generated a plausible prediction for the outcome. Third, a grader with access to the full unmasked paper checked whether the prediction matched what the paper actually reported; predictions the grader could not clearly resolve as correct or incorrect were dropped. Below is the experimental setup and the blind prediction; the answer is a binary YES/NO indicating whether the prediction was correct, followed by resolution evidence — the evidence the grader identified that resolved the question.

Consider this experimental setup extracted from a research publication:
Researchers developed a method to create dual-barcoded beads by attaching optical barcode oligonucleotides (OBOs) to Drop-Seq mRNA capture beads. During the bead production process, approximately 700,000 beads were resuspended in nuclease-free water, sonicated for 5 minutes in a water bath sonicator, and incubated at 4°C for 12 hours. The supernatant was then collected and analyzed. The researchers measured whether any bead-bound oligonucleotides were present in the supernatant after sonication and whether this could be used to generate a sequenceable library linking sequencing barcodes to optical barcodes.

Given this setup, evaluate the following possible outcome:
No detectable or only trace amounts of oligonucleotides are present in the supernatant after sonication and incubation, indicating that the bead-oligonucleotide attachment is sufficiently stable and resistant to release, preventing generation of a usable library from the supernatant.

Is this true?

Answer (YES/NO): NO